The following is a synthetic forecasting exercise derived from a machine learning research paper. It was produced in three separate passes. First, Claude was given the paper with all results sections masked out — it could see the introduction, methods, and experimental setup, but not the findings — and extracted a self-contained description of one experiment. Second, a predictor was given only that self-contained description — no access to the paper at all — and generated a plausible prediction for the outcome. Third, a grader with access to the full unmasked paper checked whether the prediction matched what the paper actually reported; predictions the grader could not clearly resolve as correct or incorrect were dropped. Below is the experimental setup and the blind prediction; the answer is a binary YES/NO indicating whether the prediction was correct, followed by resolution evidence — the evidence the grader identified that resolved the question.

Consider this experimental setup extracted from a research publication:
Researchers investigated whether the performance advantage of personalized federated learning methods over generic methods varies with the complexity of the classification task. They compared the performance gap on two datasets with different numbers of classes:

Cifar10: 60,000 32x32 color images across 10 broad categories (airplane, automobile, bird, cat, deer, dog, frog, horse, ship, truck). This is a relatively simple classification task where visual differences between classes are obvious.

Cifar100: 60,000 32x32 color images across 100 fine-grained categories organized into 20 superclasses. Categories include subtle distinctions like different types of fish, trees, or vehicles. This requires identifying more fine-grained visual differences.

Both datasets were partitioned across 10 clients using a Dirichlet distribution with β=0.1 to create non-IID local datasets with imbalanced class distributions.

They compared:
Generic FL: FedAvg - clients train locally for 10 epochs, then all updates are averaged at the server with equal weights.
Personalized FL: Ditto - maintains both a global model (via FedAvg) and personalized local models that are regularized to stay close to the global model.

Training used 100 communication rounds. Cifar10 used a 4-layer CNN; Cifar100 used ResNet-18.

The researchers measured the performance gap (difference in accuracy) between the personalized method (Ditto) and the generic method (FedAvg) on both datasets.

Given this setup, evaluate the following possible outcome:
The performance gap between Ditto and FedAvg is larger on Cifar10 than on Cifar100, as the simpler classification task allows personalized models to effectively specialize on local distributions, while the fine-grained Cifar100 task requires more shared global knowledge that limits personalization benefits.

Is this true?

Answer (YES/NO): YES